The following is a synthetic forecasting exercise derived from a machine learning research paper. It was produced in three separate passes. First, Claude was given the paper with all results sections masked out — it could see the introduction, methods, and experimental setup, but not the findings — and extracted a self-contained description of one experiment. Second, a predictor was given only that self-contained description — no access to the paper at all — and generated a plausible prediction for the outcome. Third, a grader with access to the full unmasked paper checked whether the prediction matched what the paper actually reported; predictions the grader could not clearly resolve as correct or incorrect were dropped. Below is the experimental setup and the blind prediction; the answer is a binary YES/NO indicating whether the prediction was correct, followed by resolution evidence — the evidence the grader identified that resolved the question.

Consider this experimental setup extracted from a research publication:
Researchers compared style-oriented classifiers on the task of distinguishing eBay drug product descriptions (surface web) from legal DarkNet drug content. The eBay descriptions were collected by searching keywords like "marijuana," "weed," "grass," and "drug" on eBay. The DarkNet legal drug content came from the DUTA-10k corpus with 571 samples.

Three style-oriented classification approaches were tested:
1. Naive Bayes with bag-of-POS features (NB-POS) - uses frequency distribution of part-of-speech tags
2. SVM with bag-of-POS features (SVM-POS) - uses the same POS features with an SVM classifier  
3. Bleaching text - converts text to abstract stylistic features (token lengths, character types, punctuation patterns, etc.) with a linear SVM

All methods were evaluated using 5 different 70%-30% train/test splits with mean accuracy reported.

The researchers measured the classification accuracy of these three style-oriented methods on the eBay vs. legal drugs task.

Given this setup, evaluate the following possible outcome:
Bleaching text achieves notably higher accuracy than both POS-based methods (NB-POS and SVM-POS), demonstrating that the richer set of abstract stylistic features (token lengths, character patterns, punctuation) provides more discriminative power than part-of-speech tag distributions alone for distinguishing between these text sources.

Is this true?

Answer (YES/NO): NO